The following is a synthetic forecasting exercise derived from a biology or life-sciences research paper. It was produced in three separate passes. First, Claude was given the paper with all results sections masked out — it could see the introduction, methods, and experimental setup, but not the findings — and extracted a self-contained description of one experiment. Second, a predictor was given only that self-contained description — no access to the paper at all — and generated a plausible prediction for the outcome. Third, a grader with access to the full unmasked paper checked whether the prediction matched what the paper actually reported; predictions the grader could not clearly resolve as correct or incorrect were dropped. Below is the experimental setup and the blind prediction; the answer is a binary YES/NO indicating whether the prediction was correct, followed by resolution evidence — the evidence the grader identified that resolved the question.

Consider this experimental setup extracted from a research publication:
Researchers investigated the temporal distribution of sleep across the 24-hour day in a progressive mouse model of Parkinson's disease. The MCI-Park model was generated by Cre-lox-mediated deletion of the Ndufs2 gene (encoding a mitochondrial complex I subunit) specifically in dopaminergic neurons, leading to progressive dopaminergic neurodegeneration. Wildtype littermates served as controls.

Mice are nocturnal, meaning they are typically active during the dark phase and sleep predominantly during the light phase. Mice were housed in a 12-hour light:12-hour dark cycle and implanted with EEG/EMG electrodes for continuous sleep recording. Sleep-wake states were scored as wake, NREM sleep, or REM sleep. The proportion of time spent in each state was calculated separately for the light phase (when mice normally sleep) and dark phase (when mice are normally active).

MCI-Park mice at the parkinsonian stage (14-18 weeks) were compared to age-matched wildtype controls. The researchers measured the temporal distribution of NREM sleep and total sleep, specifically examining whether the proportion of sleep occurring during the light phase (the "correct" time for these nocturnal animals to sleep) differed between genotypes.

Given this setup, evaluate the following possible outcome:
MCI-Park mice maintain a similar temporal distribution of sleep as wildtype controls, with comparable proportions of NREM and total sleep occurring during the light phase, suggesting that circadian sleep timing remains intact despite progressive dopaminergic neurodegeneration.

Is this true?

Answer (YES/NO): NO